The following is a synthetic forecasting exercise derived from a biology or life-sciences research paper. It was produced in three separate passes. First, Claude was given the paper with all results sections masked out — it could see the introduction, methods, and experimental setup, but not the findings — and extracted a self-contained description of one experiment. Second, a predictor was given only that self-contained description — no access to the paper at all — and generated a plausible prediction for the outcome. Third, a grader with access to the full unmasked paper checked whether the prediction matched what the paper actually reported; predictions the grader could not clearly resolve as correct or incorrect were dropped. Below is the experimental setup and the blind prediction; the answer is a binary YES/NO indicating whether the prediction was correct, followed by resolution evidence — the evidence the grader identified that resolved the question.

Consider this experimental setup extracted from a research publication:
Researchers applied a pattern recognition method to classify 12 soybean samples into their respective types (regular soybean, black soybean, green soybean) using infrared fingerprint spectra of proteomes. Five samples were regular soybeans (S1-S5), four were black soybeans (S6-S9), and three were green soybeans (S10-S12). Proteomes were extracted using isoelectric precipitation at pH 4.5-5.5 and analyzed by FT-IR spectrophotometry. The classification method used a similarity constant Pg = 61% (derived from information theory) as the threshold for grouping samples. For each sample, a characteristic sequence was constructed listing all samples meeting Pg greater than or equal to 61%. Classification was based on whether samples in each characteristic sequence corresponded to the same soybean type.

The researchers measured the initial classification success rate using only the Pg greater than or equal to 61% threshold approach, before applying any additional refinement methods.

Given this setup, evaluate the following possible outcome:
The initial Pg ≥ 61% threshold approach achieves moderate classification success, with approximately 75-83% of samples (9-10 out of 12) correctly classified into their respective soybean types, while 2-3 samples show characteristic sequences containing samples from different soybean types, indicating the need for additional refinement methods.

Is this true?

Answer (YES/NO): NO